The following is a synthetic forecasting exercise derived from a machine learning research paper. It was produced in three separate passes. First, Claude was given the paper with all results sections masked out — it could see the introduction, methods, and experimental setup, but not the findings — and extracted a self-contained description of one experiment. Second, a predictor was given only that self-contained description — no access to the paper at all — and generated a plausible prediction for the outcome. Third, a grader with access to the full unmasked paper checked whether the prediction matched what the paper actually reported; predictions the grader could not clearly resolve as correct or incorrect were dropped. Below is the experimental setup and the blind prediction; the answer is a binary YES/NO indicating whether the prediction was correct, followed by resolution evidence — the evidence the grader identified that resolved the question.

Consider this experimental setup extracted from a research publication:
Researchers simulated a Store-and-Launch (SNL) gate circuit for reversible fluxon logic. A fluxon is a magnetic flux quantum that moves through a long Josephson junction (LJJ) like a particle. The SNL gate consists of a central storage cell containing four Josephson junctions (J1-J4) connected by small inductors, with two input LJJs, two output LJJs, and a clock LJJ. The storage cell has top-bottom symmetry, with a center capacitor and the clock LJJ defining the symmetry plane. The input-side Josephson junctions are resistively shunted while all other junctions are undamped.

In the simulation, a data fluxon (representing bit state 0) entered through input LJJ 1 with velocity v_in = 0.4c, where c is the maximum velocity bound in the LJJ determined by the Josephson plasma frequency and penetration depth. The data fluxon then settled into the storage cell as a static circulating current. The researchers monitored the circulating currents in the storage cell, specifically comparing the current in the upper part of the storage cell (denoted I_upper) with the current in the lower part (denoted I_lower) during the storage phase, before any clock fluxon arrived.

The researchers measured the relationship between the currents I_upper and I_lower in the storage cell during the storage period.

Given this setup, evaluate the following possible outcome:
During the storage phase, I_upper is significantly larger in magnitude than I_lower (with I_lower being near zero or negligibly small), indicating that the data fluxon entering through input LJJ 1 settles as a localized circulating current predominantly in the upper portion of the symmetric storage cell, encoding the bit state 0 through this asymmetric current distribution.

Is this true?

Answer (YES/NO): NO